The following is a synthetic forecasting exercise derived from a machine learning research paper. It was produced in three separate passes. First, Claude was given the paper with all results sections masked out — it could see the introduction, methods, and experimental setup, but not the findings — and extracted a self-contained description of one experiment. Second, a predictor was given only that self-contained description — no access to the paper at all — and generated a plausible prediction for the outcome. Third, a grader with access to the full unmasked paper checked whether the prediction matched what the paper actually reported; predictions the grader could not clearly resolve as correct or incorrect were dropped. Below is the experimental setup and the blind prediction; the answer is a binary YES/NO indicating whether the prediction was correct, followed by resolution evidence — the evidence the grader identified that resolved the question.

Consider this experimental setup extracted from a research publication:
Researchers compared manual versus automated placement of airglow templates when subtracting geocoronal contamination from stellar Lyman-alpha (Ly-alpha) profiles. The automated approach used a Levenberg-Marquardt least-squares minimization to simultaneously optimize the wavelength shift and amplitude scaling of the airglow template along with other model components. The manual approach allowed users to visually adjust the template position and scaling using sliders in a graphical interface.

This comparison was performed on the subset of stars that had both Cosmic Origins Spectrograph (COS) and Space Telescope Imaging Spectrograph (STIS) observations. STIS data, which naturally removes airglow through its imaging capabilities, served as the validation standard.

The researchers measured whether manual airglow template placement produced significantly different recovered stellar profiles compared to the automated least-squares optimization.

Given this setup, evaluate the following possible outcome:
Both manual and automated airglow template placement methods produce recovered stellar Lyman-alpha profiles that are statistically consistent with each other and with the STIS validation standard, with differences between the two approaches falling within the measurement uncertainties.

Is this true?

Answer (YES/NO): YES